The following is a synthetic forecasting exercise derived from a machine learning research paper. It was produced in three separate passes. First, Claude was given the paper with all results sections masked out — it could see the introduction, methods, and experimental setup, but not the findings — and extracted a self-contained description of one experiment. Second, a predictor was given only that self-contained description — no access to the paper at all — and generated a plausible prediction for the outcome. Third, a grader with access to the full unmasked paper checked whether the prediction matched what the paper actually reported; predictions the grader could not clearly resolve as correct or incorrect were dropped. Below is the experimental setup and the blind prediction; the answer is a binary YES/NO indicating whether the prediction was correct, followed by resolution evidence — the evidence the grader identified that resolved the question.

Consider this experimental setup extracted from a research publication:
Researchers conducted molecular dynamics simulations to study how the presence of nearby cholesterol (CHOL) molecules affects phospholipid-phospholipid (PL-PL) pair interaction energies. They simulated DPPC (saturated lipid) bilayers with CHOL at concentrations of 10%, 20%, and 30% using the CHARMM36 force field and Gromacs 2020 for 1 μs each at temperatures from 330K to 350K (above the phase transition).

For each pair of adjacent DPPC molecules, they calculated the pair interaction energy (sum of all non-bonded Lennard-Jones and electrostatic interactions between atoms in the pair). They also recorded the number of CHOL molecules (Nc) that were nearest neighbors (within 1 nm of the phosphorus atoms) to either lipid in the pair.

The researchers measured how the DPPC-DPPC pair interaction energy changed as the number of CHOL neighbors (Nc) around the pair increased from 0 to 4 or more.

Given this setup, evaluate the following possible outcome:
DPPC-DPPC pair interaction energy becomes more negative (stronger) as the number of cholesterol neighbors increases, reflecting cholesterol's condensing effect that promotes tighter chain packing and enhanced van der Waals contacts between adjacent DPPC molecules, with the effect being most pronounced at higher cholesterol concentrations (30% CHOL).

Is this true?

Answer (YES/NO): NO